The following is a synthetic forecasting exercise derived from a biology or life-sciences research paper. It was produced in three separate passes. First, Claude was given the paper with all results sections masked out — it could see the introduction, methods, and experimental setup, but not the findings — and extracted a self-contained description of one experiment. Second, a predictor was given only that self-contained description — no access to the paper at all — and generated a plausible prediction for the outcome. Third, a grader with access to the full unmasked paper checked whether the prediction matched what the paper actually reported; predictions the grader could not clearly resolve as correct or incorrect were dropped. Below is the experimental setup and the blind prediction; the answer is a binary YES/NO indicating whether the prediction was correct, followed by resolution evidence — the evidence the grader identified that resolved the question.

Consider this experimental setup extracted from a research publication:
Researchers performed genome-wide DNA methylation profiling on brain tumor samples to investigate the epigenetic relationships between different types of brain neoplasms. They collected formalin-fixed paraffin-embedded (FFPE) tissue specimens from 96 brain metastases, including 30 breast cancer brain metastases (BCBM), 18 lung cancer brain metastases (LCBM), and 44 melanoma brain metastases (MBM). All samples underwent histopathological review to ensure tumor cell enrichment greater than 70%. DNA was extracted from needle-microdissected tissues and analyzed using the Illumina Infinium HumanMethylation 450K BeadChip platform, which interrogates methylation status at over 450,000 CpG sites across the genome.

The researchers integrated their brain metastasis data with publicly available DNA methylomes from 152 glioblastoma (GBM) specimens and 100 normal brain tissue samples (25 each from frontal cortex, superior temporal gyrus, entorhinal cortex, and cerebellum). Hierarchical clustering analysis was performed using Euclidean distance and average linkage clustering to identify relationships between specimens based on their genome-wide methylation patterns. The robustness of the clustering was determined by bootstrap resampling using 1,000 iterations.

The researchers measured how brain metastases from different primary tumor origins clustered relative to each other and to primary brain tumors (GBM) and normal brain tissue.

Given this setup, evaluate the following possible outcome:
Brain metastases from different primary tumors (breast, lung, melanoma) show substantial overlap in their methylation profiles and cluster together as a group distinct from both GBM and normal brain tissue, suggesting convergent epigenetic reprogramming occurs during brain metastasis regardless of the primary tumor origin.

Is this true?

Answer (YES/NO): NO